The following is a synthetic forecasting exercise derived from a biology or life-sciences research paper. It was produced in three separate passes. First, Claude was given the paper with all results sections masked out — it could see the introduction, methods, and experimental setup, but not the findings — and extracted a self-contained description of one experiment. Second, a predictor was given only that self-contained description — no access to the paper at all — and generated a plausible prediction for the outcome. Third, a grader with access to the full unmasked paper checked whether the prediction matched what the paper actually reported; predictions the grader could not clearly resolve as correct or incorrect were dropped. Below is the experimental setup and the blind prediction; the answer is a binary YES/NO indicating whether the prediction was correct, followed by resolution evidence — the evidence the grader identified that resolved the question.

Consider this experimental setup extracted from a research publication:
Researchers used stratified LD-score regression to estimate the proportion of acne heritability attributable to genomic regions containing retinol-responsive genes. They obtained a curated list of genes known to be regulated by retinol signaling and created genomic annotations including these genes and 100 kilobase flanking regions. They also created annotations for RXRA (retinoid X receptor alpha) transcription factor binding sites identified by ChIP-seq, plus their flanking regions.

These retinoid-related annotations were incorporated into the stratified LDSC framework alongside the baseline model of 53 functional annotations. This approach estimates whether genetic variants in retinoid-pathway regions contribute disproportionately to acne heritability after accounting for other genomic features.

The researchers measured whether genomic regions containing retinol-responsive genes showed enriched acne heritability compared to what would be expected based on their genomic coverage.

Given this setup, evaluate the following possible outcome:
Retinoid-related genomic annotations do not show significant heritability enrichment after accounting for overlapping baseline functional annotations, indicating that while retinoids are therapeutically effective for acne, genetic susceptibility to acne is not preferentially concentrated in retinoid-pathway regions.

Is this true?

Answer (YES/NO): NO